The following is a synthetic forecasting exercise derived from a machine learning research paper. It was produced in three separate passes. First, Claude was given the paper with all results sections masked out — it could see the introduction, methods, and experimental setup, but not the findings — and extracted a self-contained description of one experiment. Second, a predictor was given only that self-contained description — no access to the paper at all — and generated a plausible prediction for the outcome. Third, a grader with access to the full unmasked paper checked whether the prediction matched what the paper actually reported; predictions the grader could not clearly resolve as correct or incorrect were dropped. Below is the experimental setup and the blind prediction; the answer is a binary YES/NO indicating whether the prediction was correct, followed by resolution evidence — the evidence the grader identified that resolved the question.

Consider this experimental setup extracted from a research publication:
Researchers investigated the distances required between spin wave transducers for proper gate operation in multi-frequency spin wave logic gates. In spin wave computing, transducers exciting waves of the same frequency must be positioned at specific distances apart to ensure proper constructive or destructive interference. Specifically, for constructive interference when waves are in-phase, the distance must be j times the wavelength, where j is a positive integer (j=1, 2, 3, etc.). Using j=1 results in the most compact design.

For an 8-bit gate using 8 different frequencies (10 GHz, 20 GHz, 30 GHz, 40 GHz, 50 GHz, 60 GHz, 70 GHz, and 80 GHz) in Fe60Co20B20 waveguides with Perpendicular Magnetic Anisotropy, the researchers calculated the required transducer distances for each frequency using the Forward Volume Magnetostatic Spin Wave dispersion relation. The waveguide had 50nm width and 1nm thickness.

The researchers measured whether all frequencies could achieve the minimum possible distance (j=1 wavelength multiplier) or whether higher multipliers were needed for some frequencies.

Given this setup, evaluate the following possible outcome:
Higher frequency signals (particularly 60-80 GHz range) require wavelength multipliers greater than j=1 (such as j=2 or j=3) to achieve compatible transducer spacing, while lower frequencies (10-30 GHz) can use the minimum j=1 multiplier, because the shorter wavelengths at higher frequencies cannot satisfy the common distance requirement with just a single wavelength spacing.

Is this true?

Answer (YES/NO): NO